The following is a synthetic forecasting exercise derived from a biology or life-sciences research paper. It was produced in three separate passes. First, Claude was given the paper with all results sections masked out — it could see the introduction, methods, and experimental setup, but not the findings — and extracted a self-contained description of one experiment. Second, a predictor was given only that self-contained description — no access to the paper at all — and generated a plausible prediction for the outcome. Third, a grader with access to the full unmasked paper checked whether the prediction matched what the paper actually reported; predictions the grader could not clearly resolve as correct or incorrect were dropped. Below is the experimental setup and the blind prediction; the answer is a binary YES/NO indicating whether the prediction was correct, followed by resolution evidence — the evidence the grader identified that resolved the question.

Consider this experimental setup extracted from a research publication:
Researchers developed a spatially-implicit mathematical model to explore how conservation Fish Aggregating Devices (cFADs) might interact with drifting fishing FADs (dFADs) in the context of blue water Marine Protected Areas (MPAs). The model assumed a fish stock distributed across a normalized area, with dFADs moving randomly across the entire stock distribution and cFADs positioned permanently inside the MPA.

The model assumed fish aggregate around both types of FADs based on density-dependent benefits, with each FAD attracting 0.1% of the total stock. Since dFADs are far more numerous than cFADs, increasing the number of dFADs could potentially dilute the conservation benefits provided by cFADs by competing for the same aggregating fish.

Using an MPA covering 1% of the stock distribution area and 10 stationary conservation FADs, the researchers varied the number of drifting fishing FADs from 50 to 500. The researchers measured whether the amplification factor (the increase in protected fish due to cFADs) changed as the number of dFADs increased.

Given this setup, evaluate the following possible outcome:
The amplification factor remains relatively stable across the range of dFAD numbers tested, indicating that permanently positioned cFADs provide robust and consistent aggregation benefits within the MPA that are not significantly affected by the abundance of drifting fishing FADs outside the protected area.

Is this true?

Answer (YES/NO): YES